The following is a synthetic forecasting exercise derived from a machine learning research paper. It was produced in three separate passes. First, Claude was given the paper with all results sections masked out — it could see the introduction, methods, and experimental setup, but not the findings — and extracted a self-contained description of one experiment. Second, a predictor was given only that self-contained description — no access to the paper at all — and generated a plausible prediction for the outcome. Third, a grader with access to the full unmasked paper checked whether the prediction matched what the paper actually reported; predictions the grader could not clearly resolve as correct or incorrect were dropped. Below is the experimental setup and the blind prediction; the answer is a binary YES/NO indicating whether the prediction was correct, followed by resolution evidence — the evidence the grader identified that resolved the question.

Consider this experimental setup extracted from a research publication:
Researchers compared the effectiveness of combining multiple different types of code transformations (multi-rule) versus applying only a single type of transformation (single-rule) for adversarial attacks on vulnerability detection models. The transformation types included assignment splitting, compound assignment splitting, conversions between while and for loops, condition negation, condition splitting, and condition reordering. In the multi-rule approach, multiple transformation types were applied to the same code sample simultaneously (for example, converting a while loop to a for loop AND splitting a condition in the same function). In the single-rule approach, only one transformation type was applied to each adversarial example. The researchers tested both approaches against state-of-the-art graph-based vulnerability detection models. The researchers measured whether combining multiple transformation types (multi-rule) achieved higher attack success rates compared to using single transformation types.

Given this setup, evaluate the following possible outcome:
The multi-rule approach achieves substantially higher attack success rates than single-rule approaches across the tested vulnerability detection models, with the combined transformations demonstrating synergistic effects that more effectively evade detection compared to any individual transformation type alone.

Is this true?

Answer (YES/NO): NO